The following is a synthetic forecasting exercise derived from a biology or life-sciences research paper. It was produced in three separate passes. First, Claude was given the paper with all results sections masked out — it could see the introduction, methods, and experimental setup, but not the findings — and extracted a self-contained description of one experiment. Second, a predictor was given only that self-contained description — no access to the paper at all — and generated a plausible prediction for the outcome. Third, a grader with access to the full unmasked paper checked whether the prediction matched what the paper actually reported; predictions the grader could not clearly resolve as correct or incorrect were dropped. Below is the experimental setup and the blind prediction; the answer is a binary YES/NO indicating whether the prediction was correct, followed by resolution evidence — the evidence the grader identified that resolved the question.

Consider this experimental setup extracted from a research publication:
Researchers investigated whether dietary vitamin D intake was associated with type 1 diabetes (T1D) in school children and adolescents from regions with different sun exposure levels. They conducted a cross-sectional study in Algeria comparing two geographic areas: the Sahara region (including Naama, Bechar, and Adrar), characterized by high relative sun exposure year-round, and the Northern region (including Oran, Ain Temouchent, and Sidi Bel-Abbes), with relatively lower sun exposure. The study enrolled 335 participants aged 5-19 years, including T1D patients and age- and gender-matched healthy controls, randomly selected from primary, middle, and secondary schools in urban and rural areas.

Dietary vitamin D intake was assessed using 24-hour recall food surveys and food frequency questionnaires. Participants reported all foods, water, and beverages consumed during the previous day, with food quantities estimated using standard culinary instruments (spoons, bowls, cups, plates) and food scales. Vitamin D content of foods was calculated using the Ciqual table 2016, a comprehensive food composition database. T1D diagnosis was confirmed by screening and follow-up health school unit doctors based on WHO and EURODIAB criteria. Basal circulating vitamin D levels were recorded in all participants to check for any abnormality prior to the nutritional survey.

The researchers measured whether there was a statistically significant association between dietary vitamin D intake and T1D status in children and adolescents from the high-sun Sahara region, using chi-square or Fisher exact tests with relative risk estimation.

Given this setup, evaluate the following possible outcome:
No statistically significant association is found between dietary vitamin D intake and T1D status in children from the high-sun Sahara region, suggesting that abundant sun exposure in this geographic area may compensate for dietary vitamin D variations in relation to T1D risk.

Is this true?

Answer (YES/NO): YES